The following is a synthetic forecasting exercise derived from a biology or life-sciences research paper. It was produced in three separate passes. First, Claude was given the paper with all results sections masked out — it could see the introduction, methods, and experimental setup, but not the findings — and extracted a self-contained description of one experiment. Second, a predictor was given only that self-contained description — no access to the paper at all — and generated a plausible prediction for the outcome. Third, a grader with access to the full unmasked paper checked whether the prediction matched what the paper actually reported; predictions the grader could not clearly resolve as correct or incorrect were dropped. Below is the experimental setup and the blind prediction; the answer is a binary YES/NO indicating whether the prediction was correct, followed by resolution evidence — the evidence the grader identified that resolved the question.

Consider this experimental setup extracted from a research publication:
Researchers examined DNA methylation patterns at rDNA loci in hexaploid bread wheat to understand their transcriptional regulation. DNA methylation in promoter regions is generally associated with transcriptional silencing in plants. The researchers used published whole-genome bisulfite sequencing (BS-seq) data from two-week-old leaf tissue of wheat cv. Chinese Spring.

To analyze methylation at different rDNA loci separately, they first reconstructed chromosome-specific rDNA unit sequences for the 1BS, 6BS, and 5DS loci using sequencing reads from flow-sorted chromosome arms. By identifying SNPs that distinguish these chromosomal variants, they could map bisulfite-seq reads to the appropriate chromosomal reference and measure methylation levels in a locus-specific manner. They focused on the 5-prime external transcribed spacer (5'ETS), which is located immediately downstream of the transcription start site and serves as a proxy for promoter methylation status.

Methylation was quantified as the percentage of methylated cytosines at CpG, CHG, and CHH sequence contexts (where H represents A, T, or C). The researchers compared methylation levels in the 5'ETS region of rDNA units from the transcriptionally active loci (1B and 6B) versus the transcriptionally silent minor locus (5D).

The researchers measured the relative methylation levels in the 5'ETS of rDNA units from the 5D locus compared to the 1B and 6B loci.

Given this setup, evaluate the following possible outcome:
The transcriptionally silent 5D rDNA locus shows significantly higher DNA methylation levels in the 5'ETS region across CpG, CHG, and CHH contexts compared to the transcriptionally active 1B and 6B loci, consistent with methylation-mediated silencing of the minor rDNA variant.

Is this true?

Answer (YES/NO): NO